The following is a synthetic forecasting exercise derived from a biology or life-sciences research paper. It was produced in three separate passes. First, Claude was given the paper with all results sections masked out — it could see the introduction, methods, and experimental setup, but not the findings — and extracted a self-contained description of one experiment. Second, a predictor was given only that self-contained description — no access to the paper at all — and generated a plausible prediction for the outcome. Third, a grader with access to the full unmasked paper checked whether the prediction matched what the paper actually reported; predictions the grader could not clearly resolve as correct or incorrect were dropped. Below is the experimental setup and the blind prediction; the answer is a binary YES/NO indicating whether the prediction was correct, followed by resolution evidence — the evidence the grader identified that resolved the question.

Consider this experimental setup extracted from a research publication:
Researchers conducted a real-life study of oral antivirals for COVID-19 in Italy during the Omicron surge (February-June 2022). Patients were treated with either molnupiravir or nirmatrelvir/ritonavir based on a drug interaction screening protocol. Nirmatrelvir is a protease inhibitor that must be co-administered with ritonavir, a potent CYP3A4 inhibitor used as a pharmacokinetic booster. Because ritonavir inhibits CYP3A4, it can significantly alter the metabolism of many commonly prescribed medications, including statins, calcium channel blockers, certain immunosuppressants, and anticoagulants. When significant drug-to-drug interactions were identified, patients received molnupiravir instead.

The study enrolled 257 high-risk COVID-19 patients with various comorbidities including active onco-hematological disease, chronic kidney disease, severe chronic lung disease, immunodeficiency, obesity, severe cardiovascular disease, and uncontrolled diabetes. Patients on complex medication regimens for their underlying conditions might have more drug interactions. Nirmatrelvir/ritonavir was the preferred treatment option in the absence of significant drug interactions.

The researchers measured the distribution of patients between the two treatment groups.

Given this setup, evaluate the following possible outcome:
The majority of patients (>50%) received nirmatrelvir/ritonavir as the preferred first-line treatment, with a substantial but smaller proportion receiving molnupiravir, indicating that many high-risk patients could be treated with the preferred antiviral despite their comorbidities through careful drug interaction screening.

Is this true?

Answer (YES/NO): NO